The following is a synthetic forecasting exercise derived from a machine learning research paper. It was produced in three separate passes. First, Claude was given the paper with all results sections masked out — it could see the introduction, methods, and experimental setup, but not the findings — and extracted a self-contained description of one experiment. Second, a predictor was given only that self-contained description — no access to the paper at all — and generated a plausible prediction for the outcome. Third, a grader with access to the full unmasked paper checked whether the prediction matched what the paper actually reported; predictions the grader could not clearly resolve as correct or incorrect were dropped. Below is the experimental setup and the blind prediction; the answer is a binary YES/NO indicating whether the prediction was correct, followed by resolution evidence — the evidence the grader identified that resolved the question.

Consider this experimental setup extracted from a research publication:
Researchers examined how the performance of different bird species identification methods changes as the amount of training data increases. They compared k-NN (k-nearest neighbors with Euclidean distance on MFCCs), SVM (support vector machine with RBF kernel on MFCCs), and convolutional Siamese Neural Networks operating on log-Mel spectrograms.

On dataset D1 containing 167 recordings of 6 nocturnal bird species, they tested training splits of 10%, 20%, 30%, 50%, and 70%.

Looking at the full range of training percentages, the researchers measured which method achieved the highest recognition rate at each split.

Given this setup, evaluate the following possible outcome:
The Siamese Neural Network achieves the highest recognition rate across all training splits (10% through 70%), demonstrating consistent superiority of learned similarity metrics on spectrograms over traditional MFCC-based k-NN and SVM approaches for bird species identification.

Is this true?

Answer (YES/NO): NO